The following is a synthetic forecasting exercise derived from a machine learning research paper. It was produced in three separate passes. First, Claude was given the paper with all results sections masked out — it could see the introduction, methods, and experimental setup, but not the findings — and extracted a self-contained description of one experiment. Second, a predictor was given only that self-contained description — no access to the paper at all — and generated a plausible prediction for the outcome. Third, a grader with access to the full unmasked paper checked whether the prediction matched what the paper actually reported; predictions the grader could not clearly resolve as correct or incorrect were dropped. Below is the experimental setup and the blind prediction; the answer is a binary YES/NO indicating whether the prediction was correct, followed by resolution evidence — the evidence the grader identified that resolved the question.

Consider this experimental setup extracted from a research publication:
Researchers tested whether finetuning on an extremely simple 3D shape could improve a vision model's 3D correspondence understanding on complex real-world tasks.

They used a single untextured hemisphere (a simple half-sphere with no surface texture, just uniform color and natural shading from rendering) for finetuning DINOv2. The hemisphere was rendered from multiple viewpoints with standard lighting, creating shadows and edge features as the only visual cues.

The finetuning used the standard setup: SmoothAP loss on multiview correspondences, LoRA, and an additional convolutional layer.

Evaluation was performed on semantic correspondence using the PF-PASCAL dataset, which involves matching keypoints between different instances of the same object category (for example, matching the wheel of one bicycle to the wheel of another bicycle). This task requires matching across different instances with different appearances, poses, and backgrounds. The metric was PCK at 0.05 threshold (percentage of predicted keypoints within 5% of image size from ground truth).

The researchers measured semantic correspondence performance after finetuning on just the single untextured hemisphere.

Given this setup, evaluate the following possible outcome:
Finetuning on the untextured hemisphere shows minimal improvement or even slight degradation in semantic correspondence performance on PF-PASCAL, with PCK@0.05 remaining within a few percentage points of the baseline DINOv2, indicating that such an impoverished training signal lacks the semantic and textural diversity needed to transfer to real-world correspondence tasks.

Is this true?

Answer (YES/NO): NO